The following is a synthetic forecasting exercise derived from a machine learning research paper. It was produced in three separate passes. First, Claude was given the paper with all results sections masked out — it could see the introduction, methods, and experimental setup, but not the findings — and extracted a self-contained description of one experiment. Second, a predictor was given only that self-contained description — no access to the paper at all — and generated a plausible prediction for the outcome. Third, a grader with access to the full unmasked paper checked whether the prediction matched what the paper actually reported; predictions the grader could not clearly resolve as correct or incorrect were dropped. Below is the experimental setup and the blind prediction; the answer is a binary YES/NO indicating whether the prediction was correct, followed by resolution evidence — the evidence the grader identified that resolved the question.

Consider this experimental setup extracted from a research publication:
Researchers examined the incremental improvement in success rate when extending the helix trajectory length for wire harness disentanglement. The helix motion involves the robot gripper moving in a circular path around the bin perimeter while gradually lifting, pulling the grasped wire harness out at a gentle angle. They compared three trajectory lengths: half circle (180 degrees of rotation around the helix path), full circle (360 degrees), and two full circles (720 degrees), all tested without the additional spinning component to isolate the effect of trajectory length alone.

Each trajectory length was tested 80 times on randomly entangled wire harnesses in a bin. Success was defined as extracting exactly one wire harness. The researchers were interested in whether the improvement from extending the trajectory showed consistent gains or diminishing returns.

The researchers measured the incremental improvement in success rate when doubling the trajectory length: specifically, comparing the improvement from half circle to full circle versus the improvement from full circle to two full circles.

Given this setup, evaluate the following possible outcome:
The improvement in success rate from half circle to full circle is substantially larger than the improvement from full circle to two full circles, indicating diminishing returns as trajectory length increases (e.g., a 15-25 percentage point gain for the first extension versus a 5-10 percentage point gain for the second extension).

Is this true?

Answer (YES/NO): YES